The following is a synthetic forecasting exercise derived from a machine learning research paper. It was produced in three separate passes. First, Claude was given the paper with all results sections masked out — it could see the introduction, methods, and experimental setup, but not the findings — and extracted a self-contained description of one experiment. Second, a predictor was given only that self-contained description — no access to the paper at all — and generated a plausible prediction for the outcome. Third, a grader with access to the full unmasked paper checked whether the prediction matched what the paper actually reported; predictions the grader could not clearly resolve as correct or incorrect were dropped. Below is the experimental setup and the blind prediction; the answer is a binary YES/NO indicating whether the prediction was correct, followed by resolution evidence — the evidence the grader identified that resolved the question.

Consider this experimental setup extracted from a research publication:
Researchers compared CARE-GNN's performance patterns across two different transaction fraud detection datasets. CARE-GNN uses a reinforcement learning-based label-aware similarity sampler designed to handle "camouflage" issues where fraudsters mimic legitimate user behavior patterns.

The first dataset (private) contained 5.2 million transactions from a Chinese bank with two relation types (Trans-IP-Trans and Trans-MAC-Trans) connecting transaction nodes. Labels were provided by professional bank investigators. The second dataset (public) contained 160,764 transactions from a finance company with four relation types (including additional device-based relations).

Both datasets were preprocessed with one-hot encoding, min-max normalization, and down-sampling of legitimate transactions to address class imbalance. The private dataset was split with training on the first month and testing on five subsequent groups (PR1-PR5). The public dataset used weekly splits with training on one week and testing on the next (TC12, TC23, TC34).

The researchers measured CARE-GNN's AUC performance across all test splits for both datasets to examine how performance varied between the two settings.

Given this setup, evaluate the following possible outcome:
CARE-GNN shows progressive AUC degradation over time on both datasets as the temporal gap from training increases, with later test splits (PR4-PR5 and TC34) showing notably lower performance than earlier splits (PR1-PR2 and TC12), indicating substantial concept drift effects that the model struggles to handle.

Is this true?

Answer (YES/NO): NO